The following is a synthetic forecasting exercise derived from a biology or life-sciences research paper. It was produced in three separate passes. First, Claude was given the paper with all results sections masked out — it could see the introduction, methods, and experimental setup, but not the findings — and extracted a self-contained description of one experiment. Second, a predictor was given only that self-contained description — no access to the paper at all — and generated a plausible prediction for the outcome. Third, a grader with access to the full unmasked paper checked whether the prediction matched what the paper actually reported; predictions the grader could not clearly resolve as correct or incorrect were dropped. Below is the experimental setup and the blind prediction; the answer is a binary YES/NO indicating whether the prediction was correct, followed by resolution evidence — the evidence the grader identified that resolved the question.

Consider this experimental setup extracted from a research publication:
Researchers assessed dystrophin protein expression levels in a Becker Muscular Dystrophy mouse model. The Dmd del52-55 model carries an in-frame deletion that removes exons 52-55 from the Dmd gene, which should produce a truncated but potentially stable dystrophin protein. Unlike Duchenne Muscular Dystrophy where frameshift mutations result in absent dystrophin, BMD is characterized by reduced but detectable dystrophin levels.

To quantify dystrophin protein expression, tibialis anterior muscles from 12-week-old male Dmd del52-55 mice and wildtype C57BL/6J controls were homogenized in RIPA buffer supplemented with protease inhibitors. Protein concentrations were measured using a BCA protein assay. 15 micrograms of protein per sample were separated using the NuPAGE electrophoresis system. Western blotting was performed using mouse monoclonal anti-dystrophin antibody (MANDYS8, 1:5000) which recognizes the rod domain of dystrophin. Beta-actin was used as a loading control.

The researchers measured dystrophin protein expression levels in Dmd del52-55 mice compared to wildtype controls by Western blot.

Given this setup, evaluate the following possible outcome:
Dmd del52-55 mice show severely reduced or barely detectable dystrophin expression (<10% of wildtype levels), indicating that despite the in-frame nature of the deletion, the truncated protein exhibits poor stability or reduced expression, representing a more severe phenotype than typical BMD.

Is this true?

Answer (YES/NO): NO